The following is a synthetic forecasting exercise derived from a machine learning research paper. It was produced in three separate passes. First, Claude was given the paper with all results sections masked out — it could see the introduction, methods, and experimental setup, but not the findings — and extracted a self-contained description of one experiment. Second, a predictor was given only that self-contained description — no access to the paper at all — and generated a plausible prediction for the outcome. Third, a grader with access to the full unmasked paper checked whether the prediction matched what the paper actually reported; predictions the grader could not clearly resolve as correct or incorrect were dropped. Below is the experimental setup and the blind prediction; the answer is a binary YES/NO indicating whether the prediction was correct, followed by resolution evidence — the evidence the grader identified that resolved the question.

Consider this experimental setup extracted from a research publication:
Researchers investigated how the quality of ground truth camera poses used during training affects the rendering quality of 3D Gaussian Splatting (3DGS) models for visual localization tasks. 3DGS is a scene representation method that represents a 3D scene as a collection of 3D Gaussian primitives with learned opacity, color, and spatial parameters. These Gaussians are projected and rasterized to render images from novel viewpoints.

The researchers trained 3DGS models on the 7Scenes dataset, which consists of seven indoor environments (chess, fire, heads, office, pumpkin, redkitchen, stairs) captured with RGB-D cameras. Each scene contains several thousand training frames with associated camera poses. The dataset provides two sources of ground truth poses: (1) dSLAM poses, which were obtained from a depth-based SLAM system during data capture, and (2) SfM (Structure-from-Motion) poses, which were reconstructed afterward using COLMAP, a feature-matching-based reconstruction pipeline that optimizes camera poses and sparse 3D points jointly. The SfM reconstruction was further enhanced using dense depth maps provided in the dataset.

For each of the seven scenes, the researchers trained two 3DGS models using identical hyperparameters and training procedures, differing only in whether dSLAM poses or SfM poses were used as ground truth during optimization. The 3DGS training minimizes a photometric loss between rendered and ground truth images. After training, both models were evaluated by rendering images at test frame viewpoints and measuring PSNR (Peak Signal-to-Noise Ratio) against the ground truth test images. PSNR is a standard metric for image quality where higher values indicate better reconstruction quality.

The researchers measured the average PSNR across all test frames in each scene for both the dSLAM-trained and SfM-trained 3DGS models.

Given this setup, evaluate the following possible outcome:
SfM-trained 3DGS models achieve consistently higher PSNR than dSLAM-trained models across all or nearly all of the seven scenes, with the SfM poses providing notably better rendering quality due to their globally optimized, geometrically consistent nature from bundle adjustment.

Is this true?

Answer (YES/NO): YES